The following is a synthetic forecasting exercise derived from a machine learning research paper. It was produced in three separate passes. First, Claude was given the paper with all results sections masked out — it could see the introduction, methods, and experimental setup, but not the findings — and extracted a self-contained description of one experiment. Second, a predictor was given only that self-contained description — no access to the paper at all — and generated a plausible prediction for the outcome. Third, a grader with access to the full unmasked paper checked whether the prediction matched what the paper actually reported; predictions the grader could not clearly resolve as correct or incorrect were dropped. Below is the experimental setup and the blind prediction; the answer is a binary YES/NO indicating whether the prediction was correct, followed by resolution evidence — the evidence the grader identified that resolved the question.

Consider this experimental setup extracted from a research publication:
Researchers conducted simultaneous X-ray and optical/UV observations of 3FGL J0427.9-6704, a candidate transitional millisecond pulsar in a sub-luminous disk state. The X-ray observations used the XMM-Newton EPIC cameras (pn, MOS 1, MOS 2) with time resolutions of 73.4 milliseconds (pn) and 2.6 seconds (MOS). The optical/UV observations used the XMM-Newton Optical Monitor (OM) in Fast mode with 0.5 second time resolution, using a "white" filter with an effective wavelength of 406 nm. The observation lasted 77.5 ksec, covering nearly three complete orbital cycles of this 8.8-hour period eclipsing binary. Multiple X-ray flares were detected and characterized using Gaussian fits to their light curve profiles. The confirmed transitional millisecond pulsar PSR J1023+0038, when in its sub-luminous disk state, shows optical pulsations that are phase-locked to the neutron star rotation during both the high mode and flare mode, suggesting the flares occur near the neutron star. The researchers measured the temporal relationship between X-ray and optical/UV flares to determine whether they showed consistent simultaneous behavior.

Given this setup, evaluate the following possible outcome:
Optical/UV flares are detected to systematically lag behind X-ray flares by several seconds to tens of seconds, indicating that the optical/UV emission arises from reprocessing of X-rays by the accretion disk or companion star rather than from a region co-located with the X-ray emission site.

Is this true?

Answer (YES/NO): NO